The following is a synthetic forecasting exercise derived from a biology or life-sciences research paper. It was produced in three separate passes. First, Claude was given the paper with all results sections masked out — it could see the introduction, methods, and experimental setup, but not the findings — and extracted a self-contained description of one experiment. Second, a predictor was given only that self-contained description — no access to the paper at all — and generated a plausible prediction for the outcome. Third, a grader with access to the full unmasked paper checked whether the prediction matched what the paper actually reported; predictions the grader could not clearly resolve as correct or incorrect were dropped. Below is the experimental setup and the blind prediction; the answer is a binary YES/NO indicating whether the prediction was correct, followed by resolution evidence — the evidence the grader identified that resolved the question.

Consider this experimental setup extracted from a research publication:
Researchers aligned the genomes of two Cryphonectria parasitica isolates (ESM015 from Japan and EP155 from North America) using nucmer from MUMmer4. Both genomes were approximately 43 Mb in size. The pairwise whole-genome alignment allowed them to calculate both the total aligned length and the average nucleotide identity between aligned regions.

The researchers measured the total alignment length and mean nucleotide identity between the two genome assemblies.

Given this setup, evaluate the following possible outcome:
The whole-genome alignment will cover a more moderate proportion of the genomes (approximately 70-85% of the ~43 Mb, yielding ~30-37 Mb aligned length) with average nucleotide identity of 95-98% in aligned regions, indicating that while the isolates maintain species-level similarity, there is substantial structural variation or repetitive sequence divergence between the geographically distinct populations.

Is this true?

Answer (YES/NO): NO